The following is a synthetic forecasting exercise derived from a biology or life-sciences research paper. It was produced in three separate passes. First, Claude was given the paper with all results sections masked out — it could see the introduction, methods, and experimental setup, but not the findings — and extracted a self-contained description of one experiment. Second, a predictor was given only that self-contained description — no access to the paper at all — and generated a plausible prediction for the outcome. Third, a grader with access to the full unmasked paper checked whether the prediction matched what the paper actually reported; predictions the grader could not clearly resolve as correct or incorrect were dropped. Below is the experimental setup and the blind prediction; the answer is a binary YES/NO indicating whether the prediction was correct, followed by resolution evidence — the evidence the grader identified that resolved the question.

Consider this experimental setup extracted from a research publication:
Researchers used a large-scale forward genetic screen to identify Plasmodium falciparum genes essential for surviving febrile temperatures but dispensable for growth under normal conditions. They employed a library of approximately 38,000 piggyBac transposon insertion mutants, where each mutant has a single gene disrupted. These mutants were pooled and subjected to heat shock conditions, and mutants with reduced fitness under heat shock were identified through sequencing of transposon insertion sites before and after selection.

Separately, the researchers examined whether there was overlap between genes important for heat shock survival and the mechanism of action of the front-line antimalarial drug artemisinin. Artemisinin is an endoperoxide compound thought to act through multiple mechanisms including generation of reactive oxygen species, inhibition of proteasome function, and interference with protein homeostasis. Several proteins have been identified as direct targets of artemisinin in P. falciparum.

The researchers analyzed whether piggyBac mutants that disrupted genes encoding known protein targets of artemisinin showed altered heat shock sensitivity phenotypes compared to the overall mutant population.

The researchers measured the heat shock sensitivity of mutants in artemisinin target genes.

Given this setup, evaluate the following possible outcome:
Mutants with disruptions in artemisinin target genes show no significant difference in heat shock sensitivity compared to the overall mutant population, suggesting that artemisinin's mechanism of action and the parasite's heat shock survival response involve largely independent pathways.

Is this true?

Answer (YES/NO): NO